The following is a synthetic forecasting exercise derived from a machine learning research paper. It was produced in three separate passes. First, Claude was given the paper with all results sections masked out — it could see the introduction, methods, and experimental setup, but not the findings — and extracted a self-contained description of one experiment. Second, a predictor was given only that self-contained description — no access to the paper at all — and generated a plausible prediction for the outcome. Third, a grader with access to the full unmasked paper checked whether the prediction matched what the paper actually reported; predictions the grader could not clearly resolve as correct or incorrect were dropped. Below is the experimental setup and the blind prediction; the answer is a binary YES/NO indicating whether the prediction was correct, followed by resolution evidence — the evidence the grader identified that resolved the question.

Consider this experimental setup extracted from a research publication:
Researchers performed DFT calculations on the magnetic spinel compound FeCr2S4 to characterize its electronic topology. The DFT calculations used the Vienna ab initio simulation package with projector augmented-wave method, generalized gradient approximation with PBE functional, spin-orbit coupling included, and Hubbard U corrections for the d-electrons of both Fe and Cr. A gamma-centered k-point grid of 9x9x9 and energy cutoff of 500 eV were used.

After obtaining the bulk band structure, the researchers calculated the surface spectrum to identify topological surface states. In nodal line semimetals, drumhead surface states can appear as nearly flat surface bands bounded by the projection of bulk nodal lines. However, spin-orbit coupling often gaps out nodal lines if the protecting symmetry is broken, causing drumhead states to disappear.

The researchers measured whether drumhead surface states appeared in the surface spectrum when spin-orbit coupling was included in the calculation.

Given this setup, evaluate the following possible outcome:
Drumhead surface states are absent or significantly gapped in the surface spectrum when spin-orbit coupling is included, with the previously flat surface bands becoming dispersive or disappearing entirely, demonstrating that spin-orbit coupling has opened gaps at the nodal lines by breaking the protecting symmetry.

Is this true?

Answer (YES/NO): NO